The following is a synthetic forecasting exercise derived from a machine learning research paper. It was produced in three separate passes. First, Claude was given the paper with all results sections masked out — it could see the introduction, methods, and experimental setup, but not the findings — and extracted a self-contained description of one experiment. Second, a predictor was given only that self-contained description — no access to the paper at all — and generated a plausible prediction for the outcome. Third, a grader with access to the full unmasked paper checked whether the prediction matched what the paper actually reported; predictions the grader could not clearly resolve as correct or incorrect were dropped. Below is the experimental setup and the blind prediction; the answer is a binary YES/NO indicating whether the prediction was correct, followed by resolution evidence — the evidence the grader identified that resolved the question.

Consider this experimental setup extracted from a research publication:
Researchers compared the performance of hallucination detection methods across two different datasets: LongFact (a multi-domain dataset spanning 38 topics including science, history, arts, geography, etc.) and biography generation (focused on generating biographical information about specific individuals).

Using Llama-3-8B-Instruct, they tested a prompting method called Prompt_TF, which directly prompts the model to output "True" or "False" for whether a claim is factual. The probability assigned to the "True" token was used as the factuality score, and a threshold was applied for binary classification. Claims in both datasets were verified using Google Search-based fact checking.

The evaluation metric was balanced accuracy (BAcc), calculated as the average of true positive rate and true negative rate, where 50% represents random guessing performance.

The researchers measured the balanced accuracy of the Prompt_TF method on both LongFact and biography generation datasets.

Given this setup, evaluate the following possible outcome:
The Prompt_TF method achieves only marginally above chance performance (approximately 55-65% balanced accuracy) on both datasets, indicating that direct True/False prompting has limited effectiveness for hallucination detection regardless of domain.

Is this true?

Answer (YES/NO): NO